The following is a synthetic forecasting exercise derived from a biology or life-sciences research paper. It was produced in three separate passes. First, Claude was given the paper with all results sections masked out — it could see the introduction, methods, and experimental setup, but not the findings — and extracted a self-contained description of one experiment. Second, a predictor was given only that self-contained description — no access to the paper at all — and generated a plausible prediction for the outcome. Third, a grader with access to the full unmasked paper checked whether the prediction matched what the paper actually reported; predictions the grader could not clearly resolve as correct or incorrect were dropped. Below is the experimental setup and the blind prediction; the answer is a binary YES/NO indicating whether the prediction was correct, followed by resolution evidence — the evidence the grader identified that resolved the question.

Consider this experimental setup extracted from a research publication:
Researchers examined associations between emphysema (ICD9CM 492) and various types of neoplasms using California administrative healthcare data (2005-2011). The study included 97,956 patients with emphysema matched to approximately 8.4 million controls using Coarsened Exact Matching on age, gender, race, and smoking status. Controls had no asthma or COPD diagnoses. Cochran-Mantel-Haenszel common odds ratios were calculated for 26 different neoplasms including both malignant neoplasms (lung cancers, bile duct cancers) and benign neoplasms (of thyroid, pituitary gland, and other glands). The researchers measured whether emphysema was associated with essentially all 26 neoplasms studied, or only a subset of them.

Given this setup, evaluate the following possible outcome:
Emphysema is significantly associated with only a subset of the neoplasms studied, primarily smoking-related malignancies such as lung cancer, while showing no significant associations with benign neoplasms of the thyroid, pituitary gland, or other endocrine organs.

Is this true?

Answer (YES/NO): NO